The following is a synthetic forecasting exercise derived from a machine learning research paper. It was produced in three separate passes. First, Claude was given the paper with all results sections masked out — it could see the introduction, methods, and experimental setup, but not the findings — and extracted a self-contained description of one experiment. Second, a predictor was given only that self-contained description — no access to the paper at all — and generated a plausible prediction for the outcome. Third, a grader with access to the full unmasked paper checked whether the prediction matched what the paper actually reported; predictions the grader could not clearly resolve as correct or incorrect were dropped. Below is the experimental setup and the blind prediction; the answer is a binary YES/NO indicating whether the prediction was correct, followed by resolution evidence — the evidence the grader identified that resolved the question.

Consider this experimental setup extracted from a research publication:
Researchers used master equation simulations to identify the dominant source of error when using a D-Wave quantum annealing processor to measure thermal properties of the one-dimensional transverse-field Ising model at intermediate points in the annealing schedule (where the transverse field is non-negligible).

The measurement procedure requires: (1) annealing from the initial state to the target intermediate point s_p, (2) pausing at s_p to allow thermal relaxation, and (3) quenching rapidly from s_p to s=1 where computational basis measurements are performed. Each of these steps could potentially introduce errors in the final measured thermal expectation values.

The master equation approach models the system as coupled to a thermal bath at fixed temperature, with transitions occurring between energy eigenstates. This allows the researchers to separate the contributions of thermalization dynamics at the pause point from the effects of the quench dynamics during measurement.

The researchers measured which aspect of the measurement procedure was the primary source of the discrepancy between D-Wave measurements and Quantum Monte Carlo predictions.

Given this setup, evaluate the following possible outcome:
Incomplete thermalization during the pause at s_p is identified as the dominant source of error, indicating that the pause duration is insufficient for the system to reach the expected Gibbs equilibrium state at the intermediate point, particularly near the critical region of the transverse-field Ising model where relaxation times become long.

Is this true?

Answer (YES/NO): NO